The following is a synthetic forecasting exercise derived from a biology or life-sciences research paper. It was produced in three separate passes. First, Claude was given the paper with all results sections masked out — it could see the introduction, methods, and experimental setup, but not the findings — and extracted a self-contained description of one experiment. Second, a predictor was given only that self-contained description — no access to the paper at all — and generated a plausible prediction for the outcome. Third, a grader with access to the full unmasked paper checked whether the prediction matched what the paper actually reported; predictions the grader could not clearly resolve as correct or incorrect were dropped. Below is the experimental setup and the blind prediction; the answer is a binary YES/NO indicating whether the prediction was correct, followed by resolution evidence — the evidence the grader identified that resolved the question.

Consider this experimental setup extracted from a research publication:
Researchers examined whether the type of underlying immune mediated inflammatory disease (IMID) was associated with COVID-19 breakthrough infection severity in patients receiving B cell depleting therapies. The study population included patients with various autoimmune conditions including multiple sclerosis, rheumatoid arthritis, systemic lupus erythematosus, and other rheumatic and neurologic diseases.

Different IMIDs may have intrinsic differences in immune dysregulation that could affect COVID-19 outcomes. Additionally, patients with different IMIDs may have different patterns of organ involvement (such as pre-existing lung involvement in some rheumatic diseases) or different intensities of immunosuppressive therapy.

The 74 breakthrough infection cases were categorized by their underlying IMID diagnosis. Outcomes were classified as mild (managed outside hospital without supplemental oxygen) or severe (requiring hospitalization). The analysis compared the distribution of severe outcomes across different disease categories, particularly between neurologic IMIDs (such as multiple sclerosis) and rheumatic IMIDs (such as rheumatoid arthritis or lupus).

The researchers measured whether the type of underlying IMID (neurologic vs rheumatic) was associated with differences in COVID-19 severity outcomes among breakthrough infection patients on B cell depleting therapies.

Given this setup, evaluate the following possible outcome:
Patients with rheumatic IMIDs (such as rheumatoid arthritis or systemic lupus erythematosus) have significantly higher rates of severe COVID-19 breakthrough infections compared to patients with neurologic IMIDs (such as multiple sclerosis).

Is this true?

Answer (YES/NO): NO